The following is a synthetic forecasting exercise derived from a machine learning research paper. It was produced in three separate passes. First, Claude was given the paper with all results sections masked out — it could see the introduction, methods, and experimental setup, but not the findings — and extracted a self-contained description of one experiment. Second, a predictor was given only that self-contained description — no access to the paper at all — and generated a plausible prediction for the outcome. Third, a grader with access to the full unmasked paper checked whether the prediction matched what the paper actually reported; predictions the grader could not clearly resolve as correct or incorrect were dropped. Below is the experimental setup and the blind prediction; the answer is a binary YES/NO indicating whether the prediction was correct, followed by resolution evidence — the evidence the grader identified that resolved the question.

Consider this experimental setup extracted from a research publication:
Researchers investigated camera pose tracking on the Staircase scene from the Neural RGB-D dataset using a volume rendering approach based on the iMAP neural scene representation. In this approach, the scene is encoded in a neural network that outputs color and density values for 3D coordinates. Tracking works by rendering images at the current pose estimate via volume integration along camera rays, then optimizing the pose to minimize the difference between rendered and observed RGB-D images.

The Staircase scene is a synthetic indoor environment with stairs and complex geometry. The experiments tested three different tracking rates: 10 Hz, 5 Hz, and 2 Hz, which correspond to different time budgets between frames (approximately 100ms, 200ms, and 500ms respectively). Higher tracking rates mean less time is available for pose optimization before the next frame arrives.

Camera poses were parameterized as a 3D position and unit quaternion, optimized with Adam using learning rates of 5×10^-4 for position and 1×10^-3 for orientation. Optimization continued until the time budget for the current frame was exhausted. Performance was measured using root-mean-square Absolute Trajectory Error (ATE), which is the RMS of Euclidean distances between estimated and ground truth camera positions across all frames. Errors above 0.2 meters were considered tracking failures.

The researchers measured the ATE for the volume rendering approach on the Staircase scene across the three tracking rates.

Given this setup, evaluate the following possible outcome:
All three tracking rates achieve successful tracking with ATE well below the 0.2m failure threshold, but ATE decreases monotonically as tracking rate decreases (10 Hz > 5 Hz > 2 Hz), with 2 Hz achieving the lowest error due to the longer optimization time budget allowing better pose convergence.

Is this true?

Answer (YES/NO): NO